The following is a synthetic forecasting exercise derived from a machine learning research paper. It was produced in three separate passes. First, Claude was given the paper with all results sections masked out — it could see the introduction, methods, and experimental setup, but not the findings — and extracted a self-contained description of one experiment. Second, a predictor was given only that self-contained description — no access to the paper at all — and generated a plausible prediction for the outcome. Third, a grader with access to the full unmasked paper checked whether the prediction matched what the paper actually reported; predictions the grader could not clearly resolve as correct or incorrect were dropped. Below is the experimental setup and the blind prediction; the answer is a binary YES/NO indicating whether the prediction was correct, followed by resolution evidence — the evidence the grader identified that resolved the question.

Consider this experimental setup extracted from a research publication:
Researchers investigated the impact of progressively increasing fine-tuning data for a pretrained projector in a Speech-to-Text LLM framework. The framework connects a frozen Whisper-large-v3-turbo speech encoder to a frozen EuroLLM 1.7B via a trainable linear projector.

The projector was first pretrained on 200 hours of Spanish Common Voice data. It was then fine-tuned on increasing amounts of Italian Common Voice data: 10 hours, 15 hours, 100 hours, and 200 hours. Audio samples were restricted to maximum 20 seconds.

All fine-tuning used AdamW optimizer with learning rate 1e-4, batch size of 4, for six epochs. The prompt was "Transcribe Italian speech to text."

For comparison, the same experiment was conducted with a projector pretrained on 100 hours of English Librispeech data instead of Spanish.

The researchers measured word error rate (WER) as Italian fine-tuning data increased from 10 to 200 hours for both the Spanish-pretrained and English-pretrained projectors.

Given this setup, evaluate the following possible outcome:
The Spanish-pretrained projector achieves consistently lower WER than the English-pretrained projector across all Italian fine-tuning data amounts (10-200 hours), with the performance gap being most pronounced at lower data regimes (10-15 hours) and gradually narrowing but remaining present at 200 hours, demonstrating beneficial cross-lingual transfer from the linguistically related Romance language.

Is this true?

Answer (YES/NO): NO